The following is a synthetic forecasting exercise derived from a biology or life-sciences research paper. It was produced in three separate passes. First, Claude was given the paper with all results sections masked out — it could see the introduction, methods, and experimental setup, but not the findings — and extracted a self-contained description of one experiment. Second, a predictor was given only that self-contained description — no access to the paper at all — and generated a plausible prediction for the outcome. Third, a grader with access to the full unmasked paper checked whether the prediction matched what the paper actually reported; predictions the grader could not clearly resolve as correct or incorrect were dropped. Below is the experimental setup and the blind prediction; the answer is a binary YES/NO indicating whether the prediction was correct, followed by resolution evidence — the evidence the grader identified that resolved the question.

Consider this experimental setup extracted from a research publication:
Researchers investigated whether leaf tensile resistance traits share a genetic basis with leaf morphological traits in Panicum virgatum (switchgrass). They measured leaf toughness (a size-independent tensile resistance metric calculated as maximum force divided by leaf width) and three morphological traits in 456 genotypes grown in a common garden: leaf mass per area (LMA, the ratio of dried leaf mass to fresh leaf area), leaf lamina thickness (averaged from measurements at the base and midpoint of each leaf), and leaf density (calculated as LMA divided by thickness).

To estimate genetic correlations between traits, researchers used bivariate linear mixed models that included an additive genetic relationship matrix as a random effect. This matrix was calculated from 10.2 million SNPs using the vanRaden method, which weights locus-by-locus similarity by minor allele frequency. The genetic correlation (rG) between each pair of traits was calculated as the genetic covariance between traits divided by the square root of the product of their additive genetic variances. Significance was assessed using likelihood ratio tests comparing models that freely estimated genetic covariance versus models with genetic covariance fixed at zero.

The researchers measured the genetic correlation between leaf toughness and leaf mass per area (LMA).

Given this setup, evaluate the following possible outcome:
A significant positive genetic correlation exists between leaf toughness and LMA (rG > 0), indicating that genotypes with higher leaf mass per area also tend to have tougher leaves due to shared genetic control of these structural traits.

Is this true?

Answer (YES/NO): YES